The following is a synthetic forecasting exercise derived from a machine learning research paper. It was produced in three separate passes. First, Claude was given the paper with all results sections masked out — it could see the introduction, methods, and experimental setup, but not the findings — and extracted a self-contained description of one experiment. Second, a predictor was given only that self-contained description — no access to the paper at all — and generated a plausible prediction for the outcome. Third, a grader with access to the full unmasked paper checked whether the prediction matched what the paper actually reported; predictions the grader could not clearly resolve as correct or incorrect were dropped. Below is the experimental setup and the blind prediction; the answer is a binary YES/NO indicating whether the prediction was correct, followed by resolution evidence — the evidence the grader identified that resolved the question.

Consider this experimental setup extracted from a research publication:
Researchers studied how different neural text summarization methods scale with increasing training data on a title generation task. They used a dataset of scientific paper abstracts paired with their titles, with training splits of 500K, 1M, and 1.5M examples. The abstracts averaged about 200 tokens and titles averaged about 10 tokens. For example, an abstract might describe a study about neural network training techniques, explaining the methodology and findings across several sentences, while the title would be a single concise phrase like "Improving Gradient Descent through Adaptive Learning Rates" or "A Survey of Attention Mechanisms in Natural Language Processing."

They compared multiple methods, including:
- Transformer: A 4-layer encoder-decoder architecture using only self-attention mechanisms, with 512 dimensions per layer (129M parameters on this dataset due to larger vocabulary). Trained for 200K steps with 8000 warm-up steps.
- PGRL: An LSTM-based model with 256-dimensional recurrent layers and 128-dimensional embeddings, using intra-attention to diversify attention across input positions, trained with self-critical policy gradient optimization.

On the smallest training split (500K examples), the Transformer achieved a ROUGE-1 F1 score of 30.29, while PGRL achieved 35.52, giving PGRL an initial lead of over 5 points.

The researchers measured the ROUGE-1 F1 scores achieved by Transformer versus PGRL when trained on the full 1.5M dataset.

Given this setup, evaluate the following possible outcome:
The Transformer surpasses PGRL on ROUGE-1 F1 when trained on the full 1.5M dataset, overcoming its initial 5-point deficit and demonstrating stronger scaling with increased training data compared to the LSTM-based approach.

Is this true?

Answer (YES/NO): NO